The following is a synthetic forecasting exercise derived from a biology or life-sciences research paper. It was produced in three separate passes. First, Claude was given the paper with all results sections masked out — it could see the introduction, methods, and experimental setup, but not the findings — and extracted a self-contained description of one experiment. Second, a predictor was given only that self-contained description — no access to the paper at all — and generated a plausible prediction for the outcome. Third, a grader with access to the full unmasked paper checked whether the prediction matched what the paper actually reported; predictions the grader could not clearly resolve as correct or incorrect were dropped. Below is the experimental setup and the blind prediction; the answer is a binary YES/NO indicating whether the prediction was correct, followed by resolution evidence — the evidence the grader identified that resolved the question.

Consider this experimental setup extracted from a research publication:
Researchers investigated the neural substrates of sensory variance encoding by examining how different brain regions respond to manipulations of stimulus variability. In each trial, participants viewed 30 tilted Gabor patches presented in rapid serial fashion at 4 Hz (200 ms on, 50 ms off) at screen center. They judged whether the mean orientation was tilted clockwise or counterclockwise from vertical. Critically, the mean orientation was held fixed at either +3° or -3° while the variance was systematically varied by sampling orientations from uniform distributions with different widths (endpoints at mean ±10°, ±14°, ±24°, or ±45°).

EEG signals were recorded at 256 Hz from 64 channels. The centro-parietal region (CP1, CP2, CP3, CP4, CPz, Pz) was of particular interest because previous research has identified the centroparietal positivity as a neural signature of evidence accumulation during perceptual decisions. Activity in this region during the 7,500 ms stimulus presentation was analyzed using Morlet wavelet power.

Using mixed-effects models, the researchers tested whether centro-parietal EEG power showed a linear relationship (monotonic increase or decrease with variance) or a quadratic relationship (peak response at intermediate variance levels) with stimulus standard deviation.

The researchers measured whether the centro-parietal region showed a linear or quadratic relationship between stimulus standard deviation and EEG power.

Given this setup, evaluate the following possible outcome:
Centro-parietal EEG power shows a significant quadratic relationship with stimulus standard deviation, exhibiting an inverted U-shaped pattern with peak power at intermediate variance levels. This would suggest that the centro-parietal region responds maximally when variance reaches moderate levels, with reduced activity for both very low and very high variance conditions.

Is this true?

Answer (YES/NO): YES